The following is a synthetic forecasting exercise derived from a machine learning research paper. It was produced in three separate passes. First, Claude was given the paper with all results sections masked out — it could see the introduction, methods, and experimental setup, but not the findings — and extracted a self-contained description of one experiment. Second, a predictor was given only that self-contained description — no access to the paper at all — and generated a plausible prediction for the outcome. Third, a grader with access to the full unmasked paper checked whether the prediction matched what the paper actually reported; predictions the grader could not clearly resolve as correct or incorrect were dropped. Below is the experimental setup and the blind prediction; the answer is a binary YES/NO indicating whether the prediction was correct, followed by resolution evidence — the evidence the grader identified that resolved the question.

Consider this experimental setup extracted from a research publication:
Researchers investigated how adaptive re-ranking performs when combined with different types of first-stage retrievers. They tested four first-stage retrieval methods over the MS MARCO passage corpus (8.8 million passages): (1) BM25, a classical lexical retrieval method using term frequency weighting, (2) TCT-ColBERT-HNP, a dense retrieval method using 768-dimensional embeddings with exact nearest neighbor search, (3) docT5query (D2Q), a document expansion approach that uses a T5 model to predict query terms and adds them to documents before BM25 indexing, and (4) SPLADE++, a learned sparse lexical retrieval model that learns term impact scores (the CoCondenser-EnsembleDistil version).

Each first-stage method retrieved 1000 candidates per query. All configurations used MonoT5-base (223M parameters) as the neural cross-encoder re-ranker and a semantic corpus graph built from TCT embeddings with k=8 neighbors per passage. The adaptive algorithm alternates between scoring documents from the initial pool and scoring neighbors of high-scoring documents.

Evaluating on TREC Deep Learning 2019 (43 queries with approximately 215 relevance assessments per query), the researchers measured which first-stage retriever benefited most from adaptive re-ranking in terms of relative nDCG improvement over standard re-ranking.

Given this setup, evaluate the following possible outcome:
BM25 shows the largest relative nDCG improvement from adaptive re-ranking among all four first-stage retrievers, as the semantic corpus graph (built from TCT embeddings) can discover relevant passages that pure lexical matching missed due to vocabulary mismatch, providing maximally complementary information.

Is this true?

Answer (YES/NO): YES